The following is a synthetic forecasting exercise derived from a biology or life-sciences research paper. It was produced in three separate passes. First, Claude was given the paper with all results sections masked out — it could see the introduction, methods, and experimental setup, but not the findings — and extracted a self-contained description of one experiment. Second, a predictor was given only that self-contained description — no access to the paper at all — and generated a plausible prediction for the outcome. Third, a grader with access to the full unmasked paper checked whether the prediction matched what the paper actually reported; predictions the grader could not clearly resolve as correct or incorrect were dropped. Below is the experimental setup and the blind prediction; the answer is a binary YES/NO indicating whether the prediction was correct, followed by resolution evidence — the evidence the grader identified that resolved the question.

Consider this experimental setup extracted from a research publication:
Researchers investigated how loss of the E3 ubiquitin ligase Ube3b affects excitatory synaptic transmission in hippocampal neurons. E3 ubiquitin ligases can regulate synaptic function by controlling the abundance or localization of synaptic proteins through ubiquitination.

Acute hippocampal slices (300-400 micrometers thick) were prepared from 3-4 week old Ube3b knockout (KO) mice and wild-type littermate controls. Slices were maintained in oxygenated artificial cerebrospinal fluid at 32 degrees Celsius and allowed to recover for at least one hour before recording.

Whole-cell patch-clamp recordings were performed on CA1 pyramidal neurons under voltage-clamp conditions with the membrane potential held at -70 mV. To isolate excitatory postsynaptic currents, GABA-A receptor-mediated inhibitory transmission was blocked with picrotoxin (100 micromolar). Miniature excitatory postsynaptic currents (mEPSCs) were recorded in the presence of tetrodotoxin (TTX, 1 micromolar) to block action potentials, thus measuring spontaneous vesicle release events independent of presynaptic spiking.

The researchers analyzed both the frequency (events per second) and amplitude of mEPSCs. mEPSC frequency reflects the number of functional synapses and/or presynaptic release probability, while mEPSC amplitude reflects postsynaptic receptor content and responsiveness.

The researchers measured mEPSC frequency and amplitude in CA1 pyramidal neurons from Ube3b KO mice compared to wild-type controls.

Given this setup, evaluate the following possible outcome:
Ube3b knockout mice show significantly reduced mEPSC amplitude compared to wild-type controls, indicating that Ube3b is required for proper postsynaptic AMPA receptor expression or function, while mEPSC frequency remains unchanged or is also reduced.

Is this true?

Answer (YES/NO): NO